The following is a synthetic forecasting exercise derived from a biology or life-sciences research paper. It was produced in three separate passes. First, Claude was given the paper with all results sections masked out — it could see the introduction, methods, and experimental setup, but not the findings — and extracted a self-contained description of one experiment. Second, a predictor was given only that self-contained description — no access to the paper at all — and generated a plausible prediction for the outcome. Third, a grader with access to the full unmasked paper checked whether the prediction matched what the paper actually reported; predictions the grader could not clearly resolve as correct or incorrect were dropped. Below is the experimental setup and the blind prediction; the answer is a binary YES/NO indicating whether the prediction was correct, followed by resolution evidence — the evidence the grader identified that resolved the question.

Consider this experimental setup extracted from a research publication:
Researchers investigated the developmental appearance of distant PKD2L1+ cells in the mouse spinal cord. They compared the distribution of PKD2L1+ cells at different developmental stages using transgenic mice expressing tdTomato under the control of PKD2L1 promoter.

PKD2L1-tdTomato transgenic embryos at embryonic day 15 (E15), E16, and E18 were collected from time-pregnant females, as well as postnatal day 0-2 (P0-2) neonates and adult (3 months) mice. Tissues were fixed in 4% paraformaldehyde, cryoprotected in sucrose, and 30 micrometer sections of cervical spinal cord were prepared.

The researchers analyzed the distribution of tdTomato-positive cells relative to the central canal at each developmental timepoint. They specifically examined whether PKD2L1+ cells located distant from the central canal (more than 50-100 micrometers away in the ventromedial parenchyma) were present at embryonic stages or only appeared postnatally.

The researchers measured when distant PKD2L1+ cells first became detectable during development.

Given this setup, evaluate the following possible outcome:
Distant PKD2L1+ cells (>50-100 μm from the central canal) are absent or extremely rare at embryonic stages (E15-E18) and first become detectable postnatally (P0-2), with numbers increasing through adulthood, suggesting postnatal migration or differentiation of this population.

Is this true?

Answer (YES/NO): NO